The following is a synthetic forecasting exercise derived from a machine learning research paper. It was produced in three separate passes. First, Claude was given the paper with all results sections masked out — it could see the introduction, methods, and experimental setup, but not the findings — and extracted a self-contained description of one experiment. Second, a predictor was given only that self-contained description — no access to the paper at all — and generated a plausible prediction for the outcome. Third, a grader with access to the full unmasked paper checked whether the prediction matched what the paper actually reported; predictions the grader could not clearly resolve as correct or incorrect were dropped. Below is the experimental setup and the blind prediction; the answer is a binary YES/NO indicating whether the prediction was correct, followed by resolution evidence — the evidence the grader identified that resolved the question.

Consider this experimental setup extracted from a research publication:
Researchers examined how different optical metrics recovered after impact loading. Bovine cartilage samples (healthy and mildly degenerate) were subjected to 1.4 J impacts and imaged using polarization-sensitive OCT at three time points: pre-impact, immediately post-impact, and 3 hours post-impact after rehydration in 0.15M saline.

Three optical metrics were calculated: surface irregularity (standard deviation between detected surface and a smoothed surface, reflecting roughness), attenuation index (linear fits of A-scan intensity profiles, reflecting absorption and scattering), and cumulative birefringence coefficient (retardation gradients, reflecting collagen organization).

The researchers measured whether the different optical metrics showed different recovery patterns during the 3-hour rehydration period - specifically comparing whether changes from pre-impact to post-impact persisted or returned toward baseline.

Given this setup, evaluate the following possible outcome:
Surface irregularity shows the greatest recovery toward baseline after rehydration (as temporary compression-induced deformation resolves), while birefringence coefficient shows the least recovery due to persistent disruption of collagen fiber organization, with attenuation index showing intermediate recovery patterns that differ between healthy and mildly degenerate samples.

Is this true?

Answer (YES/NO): NO